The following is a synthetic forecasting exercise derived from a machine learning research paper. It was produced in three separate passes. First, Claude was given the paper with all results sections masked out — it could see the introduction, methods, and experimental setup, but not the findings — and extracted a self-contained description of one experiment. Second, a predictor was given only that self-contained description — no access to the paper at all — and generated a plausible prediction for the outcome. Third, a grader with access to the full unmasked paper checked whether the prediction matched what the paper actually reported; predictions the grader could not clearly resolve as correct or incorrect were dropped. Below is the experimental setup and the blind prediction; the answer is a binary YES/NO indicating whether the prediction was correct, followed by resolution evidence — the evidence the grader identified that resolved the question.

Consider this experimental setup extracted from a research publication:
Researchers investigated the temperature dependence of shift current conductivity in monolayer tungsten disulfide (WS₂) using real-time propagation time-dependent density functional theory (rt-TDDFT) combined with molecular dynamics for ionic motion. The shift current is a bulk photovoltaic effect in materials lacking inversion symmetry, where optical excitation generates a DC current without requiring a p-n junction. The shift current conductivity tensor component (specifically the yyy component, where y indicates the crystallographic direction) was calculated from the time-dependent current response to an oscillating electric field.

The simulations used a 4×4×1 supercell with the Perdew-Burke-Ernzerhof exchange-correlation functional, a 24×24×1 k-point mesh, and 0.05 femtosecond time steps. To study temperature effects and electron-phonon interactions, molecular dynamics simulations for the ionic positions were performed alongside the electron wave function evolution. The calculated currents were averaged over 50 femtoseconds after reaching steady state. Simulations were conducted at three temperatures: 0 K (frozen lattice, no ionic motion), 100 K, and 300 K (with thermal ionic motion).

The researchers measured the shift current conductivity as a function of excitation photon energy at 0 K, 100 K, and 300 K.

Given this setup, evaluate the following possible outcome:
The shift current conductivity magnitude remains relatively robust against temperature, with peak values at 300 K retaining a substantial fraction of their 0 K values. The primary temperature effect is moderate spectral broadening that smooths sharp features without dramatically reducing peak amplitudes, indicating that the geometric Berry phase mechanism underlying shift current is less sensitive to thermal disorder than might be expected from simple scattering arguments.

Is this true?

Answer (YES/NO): YES